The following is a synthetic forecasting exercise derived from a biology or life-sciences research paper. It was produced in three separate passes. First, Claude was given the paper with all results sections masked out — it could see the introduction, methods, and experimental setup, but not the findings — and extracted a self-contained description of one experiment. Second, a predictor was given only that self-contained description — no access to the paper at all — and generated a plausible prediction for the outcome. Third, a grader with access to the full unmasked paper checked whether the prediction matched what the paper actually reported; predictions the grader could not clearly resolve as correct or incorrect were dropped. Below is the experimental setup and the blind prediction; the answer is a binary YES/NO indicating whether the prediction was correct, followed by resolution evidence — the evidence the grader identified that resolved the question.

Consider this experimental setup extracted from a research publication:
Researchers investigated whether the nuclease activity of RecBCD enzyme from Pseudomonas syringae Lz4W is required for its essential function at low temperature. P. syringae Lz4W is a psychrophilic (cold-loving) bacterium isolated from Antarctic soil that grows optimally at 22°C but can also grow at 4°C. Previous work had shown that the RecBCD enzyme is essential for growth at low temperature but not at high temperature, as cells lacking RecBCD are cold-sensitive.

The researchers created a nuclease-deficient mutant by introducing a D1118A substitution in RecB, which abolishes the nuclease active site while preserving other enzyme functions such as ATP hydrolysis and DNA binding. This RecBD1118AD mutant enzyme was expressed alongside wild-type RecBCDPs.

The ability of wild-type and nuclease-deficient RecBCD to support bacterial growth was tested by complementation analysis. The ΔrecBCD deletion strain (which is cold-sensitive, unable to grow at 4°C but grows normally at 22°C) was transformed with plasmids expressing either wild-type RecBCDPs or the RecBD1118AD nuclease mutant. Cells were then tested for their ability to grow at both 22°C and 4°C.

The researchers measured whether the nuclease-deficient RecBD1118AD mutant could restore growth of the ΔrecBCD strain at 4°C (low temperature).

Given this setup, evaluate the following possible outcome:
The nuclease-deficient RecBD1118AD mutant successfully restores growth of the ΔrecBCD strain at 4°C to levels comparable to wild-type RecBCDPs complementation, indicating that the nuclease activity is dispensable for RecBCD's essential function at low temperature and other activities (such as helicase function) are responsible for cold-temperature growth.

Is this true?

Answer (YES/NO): YES